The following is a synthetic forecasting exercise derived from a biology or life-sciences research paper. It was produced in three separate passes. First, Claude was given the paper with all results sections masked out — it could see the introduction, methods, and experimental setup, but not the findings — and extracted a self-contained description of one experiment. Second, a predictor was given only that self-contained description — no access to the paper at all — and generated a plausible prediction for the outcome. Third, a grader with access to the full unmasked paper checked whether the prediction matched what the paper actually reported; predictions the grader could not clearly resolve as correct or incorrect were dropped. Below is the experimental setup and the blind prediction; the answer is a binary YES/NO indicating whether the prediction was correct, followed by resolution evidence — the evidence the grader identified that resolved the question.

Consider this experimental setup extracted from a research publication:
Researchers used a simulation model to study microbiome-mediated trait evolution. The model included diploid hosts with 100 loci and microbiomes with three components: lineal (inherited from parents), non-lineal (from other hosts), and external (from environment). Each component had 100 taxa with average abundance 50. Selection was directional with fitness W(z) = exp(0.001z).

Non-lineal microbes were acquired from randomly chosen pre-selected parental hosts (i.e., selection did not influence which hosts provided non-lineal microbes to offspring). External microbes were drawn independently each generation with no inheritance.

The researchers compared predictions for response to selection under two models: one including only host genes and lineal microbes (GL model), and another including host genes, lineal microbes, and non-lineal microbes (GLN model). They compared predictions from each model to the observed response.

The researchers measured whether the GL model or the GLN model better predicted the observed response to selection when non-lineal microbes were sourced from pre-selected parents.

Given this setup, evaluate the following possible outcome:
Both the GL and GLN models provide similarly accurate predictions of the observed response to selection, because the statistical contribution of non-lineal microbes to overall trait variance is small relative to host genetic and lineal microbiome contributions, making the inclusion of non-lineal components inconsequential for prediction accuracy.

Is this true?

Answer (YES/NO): NO